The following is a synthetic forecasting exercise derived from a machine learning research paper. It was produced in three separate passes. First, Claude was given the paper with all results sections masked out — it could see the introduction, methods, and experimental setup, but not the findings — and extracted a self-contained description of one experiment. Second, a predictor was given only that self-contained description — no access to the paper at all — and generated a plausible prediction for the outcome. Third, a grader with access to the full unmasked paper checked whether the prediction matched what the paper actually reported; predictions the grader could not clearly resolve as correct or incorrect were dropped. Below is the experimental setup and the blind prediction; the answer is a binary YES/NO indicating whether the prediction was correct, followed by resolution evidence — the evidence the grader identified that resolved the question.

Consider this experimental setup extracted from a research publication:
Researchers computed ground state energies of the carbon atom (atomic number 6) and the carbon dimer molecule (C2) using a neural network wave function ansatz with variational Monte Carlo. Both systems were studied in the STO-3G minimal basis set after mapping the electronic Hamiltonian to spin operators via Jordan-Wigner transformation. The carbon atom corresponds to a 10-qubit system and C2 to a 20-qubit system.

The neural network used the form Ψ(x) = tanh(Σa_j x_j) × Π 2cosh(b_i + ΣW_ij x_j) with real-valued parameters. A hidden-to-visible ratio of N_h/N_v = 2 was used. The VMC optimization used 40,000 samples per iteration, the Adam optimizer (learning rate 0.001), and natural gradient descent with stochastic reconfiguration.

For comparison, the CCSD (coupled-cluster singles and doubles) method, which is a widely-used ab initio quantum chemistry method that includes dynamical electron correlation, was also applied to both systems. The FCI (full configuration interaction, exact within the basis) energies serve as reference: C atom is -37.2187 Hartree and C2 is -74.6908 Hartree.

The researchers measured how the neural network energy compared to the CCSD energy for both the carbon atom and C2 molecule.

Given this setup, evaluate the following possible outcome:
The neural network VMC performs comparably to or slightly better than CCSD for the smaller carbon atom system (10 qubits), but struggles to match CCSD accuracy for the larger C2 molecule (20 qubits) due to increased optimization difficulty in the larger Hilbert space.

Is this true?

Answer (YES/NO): NO